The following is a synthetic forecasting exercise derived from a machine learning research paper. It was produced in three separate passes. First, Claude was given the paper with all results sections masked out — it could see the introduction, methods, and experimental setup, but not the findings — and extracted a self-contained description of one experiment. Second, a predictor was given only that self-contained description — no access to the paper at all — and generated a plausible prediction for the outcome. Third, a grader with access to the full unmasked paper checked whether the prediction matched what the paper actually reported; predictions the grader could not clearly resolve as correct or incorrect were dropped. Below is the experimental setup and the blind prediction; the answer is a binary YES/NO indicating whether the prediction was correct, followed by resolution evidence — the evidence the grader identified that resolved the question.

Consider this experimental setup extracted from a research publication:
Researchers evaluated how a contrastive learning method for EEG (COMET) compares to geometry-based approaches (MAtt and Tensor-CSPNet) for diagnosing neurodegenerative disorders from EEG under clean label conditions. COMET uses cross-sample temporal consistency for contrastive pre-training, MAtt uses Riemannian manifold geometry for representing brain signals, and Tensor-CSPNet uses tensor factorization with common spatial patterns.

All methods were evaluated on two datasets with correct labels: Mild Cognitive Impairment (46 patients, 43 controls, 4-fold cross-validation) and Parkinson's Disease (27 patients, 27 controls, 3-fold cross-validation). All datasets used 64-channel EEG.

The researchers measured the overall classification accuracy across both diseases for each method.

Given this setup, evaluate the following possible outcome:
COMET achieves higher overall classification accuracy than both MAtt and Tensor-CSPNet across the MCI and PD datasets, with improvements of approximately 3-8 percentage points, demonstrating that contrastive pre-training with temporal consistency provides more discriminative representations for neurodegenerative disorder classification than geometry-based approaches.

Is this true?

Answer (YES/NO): NO